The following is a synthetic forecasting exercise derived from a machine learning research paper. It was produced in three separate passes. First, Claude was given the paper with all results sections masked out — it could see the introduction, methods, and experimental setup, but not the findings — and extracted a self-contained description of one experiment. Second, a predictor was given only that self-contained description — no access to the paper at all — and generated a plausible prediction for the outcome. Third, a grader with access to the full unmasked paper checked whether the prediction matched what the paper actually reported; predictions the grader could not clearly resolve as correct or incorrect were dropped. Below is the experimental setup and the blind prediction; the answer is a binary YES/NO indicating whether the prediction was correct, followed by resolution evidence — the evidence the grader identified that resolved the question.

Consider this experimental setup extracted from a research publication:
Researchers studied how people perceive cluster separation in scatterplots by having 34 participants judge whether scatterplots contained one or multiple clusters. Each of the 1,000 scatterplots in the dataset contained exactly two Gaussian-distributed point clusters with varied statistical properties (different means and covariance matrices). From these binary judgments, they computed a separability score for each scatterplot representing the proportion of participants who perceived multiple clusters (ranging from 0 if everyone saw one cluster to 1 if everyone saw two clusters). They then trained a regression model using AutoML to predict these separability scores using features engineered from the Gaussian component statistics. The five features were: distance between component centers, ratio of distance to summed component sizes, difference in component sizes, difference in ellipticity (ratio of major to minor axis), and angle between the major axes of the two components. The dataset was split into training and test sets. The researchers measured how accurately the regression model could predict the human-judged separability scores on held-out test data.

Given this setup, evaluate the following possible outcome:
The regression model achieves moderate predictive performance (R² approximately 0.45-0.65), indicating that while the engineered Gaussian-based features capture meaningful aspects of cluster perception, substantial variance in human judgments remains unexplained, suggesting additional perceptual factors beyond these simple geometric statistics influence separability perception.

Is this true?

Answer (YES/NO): NO